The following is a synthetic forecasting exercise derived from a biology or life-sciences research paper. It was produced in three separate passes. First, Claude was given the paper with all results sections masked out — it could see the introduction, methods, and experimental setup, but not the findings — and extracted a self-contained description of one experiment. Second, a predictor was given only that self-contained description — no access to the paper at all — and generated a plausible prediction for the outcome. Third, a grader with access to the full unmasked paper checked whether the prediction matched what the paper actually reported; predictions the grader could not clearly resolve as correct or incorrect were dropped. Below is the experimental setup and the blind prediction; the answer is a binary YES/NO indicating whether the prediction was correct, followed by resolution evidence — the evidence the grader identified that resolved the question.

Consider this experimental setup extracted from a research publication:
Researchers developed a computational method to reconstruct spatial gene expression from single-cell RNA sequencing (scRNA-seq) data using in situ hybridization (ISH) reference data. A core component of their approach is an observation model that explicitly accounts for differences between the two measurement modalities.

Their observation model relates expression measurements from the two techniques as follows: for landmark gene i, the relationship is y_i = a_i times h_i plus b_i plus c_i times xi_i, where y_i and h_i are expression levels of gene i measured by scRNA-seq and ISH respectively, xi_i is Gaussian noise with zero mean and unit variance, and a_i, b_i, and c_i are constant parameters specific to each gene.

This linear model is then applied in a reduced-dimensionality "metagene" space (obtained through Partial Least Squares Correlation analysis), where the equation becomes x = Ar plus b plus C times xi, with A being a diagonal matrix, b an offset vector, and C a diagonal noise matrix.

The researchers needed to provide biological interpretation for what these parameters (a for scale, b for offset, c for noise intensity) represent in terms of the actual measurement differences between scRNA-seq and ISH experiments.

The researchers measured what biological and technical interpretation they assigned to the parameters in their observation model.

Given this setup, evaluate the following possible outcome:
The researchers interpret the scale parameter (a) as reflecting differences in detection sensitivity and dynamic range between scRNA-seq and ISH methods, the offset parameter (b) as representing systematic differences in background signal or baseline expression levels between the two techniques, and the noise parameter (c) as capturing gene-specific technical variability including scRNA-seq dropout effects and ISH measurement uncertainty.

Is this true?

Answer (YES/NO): NO